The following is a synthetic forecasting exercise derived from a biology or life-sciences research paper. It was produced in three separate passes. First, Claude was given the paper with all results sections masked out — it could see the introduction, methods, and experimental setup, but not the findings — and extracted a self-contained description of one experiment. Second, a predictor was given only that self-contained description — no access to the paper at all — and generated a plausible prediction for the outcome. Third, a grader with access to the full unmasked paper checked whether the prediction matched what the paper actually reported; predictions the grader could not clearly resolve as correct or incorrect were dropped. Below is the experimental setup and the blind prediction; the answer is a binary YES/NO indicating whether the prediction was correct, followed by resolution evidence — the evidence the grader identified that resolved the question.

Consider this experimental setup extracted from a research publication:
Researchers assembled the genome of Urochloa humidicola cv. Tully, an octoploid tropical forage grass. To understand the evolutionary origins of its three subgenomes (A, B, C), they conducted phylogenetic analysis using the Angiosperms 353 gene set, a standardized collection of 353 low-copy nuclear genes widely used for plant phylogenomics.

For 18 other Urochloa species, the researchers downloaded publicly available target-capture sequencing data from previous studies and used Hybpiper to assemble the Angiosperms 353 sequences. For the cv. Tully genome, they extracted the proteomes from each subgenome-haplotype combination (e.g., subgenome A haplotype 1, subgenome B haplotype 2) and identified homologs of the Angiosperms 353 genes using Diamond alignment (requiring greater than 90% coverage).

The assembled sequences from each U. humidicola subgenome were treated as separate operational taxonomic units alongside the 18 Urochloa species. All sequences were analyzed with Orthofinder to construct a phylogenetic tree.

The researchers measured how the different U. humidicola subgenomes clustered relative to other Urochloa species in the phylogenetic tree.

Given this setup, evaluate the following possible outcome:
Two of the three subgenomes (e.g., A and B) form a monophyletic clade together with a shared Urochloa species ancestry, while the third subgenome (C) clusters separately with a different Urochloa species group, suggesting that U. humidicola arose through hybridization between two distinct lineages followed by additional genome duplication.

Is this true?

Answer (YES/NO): NO